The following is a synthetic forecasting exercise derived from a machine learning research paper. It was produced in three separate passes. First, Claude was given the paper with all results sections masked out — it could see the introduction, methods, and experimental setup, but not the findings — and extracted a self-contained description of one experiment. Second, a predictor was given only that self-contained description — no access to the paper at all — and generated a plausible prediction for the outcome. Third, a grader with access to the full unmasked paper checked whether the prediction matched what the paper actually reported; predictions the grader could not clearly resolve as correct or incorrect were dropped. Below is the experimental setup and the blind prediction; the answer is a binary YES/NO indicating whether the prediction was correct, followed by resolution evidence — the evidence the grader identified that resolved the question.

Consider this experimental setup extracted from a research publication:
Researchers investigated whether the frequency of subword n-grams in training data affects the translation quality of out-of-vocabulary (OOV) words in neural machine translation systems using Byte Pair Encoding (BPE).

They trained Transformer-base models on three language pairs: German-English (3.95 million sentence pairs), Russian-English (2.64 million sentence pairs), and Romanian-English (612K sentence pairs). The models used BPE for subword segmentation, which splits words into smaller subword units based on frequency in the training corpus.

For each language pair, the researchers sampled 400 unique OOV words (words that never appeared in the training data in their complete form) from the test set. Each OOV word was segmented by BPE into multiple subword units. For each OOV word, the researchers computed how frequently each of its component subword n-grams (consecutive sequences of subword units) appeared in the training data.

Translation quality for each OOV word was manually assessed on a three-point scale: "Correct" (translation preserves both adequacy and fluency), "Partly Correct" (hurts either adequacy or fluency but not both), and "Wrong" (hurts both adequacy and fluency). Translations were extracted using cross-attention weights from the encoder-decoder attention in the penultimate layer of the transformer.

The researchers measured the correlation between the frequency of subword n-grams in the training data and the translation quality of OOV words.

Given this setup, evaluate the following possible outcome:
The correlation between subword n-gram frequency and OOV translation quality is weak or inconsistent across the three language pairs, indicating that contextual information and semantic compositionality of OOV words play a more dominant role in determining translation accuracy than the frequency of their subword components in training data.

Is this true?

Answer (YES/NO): YES